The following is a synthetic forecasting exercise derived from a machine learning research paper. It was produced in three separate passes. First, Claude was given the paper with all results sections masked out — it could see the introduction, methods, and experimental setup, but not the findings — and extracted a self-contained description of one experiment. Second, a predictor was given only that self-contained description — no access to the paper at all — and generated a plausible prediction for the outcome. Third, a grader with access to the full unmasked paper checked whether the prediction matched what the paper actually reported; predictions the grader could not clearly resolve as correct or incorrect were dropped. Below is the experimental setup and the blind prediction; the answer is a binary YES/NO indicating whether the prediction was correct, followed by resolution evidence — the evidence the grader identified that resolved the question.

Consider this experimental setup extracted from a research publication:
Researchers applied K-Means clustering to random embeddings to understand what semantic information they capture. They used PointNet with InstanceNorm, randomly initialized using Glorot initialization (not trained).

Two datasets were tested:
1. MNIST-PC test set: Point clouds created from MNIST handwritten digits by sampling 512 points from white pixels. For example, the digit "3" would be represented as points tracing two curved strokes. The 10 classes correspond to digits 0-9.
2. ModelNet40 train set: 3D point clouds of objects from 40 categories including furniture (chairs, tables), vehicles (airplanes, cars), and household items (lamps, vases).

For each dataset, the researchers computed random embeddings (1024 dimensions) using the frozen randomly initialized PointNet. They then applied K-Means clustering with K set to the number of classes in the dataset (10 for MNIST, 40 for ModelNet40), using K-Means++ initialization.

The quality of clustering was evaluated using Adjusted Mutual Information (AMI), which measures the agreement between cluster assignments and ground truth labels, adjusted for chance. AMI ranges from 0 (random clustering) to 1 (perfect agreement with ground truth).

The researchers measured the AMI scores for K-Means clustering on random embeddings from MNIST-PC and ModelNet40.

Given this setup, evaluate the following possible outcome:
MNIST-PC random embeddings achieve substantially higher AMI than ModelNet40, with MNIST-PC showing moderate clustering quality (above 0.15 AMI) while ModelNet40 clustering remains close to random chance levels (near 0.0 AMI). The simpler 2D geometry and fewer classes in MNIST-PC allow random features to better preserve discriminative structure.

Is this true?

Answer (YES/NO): NO